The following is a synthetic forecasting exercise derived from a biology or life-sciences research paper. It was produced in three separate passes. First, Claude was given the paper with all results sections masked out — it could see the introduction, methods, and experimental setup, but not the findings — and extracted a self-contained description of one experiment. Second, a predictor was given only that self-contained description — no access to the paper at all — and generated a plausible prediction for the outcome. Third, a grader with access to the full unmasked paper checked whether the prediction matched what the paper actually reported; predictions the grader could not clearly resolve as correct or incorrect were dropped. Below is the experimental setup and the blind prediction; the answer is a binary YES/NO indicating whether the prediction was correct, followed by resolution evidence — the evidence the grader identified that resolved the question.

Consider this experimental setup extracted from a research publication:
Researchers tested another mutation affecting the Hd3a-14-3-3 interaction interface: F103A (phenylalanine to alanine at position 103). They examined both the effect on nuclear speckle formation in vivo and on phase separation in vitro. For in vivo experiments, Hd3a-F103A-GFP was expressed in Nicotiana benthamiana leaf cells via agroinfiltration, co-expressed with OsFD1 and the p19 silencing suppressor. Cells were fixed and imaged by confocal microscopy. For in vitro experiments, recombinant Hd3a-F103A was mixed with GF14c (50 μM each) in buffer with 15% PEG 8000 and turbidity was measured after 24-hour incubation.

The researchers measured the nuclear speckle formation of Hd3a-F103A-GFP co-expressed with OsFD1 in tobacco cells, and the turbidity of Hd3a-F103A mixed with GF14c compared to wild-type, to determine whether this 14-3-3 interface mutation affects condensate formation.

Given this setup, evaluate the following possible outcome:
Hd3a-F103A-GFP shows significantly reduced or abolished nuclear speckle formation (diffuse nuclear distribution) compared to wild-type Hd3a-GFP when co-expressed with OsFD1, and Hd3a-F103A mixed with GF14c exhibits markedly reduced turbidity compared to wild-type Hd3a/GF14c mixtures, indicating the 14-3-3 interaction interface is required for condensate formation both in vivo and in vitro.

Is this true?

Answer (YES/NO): YES